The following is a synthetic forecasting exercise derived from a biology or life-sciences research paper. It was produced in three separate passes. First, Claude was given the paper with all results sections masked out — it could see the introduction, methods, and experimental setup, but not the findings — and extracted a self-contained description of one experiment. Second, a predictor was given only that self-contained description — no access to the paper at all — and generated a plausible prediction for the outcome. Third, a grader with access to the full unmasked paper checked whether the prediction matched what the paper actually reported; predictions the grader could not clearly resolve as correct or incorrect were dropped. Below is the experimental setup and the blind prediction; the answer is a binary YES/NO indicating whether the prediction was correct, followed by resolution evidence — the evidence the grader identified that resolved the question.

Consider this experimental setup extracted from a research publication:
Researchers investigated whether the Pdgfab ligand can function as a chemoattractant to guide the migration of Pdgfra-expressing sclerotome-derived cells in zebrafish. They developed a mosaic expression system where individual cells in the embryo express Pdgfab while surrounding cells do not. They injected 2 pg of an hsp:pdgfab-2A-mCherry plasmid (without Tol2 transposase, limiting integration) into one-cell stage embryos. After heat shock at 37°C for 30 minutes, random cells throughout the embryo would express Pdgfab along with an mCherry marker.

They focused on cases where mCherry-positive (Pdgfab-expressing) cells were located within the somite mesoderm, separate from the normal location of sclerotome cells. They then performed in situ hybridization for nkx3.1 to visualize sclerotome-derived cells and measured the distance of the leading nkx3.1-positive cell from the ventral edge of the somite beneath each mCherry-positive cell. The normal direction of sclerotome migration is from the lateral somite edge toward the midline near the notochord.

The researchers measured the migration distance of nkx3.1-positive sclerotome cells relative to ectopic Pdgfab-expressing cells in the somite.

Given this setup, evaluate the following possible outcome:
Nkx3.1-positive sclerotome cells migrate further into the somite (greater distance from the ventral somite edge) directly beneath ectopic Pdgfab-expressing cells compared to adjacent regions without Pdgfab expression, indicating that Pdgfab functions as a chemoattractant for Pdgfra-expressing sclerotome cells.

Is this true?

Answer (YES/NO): YES